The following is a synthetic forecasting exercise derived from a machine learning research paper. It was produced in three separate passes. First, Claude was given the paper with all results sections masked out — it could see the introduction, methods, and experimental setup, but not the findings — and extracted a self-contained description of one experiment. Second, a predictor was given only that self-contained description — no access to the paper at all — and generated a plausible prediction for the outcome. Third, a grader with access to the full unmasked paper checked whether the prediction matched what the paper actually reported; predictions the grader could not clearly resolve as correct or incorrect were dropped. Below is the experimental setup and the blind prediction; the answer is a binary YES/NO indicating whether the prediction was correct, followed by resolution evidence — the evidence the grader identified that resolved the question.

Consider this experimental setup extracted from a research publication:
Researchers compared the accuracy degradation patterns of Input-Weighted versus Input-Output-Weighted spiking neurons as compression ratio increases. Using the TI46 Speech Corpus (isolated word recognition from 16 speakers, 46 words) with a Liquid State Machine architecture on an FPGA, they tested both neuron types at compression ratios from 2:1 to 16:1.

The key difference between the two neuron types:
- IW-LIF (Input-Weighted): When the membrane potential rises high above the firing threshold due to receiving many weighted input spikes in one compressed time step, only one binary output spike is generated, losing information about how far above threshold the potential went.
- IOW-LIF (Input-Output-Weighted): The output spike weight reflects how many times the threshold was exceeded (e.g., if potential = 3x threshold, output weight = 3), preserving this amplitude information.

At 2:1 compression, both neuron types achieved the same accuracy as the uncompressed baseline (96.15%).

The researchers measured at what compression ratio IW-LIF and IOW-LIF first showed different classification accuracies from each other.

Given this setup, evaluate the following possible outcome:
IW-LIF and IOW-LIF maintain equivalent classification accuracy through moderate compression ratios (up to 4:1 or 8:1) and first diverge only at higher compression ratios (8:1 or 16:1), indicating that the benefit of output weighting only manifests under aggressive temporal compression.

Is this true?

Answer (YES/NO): YES